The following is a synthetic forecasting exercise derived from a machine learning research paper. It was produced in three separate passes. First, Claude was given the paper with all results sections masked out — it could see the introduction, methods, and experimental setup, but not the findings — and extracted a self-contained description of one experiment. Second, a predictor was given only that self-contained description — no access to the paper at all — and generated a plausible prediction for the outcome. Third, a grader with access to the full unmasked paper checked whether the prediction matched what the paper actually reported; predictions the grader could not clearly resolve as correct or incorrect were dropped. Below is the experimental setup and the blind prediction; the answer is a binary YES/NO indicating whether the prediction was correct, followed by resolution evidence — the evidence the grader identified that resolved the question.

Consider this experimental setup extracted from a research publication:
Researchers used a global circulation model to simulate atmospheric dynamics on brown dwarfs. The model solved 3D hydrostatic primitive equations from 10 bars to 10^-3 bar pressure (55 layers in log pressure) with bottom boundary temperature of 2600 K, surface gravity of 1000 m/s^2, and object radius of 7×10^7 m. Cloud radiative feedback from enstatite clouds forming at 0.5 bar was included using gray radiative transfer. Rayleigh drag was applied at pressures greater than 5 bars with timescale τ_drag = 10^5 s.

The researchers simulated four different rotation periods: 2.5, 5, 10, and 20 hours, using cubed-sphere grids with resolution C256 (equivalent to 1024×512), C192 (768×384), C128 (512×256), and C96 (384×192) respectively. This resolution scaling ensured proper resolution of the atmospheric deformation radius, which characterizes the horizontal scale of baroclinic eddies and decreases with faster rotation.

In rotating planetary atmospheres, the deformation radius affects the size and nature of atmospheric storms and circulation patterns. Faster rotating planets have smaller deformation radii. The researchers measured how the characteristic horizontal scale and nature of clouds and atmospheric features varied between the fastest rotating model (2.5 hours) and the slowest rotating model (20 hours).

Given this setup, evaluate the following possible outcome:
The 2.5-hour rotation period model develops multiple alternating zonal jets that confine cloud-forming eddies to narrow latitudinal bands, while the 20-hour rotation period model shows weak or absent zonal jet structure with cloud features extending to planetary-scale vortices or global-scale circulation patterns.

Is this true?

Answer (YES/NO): NO